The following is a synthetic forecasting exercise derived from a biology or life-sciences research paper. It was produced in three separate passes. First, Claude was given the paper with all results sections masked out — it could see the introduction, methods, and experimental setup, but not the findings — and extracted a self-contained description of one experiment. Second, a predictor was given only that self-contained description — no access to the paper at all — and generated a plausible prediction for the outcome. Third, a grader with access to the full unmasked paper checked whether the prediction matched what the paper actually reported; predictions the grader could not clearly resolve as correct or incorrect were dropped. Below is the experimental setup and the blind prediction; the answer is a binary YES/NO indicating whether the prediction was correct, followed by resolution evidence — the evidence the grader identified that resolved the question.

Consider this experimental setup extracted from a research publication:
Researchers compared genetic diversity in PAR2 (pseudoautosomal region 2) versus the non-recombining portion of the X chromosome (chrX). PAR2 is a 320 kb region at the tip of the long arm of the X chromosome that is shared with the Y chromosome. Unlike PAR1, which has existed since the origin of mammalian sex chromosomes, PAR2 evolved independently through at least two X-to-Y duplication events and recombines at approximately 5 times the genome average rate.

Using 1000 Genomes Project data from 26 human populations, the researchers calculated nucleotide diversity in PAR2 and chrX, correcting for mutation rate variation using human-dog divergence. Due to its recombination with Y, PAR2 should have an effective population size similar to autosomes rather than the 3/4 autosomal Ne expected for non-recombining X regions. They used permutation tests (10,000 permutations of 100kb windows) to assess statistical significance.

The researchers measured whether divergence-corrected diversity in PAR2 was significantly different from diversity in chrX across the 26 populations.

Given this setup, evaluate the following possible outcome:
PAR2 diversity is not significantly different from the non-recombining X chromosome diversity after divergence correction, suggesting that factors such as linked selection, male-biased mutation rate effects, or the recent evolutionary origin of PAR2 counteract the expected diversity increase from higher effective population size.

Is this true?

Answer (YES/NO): NO